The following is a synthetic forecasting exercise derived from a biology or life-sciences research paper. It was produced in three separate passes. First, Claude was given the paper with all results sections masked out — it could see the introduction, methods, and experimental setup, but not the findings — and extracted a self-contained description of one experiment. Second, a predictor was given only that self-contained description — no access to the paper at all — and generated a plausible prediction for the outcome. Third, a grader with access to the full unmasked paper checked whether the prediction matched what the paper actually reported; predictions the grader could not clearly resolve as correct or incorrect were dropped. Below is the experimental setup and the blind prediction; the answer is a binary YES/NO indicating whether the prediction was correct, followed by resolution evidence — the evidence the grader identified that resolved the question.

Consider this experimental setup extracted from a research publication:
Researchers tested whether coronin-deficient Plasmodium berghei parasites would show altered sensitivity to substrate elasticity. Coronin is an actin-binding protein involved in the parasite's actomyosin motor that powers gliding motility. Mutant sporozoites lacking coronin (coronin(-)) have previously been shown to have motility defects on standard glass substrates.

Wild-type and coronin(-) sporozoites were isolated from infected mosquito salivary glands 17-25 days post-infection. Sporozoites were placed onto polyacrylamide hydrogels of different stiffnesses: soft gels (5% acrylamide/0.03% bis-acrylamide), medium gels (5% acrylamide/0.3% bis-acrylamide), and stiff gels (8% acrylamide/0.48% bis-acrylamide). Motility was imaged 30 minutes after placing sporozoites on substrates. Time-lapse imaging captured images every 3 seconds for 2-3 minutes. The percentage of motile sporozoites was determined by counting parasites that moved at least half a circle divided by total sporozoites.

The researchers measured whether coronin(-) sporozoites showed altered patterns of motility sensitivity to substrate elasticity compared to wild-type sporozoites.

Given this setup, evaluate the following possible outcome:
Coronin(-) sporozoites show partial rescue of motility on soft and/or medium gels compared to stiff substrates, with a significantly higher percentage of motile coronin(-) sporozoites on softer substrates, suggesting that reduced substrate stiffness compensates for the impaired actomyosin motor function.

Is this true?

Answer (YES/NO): NO